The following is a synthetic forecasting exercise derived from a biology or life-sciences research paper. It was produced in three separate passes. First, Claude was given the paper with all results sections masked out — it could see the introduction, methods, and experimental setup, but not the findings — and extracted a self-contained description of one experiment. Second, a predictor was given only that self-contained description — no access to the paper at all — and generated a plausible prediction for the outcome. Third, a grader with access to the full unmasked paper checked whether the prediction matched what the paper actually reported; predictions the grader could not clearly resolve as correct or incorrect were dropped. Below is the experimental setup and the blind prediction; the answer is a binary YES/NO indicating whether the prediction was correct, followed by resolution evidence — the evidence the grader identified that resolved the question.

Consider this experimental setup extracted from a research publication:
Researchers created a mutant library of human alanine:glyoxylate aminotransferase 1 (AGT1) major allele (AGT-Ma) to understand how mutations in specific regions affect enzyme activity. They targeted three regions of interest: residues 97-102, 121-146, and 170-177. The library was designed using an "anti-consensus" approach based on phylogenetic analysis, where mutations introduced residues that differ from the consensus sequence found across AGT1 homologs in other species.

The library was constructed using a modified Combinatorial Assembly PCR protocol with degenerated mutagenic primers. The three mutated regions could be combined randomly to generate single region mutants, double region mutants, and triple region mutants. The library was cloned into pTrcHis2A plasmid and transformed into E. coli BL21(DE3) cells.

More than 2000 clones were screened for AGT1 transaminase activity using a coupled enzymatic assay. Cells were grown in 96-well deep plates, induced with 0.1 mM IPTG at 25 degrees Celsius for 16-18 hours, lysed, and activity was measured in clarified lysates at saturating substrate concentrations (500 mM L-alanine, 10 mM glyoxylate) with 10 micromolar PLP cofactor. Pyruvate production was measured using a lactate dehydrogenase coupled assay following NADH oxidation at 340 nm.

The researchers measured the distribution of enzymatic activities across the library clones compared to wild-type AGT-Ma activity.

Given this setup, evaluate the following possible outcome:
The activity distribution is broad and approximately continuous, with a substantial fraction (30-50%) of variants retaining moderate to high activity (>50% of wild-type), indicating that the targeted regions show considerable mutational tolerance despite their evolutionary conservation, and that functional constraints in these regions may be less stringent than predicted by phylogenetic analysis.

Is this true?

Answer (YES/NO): NO